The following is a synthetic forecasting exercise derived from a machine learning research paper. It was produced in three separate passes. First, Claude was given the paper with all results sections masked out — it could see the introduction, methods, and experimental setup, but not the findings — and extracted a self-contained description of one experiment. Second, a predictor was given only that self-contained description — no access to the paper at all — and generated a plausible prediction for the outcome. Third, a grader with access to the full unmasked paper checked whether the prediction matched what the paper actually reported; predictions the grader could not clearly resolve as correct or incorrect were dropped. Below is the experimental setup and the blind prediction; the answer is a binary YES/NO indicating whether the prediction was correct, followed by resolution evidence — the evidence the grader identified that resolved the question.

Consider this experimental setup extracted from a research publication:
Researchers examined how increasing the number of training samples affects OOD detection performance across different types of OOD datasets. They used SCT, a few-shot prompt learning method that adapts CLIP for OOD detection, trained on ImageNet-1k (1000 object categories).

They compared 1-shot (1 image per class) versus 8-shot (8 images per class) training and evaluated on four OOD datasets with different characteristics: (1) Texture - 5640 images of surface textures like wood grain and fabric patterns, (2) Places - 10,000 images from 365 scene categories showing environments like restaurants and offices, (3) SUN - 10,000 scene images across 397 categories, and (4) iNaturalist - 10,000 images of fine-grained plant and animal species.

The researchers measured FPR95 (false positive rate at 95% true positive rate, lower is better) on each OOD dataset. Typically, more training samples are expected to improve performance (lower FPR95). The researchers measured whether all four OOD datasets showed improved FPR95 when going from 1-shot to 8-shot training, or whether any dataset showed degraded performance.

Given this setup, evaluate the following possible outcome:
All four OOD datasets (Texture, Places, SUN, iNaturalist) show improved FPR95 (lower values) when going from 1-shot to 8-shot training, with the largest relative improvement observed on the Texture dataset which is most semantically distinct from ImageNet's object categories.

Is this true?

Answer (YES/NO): NO